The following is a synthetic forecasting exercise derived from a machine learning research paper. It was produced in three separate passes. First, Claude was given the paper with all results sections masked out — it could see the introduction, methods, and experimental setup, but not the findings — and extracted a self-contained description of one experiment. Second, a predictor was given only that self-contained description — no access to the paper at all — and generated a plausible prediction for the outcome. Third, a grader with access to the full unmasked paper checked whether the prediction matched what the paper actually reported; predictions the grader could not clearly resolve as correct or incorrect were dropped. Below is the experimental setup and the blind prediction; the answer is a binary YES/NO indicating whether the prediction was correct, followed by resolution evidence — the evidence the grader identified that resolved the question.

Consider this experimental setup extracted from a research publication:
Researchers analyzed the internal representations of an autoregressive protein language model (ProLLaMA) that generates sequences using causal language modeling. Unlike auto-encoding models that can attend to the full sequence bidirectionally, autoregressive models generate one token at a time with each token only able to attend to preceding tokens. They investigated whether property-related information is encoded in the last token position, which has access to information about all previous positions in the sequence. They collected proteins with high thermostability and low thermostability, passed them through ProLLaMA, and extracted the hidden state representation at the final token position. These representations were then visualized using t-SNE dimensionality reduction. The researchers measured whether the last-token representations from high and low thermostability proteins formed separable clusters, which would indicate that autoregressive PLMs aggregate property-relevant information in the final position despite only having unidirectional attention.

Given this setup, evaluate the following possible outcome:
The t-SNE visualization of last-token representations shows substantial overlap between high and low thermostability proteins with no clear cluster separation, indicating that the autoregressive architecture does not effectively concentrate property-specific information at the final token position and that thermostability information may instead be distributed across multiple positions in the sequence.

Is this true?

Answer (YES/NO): NO